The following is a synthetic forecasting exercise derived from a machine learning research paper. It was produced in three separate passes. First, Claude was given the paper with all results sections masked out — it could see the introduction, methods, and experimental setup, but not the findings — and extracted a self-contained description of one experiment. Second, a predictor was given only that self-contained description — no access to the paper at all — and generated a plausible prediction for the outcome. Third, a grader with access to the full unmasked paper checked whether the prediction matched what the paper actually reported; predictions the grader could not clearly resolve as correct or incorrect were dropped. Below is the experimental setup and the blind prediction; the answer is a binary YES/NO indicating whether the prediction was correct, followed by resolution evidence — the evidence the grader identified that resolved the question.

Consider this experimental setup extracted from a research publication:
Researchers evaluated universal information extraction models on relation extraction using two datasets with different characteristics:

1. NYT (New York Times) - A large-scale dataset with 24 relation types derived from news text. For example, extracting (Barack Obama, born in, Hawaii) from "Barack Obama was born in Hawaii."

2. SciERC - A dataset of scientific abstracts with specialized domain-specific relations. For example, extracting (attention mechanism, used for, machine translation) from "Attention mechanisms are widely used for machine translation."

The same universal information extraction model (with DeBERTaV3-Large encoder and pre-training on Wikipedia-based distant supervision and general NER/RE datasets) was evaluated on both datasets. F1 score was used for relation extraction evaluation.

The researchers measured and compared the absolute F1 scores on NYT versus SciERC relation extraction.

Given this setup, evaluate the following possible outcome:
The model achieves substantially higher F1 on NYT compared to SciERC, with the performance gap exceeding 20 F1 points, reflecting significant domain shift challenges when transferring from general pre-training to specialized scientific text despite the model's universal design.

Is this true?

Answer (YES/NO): YES